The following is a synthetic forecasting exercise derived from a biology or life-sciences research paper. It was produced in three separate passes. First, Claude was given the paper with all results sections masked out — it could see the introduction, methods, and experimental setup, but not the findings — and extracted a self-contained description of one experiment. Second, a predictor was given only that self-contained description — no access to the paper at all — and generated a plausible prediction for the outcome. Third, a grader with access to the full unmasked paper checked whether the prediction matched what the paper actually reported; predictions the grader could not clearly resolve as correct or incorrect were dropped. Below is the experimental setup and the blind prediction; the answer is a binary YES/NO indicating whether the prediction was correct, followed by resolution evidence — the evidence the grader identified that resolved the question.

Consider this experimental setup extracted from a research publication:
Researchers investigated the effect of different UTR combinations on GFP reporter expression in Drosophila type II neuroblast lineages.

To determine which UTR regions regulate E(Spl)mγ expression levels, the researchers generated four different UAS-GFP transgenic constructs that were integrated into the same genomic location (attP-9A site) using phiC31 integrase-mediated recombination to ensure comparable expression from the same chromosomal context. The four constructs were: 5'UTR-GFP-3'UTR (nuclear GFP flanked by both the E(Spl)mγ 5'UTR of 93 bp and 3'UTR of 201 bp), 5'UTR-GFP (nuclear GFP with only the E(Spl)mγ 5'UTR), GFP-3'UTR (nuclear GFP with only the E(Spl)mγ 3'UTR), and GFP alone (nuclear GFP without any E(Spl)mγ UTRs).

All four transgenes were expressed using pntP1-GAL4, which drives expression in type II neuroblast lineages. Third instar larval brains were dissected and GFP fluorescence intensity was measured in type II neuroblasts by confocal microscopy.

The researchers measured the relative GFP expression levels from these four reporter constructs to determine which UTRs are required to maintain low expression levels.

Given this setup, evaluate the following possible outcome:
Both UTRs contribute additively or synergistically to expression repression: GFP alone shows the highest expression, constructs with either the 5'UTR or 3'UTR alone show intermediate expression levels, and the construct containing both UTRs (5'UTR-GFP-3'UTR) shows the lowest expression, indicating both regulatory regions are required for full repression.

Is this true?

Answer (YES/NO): NO